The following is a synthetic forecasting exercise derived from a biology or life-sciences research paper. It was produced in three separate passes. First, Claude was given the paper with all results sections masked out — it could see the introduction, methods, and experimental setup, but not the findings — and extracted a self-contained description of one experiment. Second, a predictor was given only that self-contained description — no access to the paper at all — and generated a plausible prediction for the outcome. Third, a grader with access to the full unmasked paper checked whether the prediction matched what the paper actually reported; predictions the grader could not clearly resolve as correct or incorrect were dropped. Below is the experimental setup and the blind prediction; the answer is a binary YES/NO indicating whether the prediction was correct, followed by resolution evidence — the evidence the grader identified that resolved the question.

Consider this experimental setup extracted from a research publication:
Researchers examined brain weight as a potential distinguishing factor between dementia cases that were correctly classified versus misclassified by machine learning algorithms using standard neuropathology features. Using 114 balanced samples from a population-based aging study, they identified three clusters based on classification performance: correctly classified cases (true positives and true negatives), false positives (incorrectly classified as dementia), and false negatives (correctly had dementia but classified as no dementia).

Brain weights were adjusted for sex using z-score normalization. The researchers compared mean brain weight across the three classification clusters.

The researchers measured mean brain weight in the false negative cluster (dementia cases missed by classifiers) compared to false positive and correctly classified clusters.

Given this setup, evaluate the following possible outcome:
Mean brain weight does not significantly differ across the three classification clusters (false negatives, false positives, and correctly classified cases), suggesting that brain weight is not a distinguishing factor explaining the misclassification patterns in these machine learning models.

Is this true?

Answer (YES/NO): NO